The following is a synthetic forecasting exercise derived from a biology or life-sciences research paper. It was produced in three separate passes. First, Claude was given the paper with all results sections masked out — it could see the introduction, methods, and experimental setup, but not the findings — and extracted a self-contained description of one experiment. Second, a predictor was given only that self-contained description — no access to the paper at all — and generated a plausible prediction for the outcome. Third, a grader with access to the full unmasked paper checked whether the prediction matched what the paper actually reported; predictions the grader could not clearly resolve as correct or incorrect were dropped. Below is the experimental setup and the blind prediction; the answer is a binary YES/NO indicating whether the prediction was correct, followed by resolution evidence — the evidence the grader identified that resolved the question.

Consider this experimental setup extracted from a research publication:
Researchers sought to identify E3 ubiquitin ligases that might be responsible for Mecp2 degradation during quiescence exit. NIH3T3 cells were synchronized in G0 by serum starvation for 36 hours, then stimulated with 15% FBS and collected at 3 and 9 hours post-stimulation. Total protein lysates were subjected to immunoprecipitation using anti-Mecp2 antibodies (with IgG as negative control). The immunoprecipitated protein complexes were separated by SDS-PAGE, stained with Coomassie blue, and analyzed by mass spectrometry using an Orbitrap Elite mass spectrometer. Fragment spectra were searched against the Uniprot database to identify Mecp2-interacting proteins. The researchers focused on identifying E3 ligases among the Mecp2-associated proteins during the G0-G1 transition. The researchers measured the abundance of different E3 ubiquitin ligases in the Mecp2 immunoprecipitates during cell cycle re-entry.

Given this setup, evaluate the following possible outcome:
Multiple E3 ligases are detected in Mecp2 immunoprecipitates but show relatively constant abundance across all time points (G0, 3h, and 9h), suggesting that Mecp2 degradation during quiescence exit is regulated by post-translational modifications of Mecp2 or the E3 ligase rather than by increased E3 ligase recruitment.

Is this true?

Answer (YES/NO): NO